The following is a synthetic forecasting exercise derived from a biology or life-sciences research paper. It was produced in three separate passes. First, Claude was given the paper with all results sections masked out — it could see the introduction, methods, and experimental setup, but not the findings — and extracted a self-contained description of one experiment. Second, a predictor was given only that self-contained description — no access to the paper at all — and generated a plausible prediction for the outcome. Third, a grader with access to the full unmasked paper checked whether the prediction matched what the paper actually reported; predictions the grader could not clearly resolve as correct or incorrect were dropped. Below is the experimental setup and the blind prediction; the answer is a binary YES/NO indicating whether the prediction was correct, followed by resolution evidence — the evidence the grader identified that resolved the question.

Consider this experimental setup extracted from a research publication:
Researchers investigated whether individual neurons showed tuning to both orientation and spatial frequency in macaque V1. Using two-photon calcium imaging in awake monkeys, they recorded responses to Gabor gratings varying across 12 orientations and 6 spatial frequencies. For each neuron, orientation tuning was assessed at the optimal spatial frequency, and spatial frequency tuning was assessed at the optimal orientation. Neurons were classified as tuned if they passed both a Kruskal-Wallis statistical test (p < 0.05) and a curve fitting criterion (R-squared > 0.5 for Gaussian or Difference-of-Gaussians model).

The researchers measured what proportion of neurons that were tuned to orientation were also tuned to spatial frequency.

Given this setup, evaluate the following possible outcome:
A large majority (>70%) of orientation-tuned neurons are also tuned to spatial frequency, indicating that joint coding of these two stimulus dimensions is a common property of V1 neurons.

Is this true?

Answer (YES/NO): YES